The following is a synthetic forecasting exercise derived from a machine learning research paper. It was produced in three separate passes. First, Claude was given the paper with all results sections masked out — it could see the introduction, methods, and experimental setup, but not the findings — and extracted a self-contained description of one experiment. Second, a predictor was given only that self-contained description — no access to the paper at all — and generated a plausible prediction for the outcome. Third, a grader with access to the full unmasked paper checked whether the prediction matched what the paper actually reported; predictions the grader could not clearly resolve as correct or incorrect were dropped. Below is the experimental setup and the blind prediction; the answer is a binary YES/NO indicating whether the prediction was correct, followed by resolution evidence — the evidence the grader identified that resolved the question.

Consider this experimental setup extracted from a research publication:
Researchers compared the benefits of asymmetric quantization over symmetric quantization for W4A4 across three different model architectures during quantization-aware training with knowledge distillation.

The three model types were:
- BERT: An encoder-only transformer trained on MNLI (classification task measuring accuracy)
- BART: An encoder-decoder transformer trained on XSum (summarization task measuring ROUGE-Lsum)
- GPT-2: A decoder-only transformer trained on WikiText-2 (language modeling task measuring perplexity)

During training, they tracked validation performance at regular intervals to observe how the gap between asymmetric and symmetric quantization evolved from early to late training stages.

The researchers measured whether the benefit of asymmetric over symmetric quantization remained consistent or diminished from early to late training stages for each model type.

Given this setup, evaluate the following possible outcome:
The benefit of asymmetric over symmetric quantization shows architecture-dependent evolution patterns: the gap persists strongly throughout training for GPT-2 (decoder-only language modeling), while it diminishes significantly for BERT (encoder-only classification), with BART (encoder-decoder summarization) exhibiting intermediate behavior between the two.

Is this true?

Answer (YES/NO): NO